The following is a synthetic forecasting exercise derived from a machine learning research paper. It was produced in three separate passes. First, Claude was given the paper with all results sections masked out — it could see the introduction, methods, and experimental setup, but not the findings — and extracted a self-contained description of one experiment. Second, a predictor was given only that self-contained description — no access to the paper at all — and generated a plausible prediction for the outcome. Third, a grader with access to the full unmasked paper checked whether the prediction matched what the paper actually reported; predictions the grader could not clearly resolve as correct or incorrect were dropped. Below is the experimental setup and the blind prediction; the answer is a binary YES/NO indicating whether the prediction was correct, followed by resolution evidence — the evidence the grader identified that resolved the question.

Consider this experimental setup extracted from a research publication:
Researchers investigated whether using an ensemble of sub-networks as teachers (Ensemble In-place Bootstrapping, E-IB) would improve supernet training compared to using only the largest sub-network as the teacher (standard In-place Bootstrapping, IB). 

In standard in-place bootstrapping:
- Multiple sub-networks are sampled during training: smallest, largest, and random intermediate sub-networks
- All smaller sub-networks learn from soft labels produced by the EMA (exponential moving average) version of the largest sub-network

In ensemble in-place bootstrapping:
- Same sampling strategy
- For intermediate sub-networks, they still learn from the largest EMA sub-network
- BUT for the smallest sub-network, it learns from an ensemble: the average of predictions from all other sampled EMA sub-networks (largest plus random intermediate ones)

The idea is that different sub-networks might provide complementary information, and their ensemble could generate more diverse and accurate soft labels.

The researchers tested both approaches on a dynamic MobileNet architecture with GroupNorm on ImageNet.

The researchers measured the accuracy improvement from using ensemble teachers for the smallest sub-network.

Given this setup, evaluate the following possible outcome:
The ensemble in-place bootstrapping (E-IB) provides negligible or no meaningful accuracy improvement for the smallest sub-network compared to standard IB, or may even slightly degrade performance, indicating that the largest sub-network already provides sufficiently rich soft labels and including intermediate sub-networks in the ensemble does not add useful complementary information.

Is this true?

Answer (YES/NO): NO